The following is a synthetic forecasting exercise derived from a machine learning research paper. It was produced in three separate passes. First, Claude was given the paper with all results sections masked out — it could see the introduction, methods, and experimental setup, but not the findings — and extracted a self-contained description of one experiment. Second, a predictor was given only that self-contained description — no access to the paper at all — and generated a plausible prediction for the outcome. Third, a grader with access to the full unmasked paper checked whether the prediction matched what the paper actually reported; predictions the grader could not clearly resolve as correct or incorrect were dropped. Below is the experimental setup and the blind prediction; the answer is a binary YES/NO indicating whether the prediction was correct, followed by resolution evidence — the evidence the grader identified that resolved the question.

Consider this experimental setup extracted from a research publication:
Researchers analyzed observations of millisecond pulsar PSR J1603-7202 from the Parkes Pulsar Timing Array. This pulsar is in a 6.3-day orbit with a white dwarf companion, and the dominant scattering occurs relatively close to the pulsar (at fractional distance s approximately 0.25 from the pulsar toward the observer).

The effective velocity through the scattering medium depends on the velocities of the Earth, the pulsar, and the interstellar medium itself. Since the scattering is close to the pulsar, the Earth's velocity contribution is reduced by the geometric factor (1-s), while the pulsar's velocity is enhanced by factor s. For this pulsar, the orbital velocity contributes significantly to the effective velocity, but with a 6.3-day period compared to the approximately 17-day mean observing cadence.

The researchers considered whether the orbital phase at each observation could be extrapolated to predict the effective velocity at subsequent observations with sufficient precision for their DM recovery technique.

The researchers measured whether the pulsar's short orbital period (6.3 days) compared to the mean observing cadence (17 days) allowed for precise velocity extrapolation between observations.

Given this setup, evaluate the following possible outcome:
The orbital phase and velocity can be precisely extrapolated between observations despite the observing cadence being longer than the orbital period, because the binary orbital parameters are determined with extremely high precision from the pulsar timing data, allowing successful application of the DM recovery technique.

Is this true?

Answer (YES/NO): NO